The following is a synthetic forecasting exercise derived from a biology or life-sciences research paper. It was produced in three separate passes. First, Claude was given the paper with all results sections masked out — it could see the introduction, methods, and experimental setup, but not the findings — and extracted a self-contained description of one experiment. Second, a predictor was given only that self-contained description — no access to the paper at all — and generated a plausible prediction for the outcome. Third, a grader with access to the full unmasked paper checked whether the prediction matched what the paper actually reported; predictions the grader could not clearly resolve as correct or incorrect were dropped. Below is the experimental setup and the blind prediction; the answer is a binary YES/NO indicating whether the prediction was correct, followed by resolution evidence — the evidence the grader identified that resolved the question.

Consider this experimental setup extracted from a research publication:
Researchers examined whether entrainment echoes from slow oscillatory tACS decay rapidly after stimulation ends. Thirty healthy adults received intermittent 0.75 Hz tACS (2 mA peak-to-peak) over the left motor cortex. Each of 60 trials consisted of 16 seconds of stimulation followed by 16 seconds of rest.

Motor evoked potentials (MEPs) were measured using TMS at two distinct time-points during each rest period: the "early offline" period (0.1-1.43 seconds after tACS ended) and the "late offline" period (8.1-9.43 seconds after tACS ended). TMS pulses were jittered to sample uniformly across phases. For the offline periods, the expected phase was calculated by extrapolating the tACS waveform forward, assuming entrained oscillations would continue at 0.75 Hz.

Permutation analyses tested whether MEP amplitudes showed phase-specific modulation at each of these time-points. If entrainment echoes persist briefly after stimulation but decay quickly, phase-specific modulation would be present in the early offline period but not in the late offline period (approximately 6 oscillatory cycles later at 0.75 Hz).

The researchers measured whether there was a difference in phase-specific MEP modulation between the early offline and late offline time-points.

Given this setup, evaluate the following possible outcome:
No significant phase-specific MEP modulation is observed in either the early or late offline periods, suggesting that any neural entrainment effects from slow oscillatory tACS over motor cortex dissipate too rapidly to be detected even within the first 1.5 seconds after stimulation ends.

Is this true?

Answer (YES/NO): YES